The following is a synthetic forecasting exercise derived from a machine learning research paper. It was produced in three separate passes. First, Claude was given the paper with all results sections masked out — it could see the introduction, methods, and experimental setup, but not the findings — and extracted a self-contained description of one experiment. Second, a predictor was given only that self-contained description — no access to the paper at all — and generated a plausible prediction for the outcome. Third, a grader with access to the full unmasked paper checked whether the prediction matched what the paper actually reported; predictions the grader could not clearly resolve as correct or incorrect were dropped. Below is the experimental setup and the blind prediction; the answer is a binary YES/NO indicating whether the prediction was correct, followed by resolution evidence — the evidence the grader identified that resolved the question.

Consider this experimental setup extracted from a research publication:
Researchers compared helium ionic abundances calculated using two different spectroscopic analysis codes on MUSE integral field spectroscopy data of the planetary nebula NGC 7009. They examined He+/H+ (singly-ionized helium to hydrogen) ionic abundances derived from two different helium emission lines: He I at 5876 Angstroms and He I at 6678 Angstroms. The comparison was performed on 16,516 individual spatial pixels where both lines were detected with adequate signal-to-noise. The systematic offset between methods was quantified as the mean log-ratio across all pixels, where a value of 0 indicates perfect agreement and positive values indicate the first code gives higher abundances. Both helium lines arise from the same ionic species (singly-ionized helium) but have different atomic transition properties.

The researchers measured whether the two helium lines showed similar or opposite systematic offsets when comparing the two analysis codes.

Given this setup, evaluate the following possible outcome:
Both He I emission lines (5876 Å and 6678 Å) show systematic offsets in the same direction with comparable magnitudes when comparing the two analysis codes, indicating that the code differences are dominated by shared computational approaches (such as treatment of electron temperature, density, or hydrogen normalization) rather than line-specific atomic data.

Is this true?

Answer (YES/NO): NO